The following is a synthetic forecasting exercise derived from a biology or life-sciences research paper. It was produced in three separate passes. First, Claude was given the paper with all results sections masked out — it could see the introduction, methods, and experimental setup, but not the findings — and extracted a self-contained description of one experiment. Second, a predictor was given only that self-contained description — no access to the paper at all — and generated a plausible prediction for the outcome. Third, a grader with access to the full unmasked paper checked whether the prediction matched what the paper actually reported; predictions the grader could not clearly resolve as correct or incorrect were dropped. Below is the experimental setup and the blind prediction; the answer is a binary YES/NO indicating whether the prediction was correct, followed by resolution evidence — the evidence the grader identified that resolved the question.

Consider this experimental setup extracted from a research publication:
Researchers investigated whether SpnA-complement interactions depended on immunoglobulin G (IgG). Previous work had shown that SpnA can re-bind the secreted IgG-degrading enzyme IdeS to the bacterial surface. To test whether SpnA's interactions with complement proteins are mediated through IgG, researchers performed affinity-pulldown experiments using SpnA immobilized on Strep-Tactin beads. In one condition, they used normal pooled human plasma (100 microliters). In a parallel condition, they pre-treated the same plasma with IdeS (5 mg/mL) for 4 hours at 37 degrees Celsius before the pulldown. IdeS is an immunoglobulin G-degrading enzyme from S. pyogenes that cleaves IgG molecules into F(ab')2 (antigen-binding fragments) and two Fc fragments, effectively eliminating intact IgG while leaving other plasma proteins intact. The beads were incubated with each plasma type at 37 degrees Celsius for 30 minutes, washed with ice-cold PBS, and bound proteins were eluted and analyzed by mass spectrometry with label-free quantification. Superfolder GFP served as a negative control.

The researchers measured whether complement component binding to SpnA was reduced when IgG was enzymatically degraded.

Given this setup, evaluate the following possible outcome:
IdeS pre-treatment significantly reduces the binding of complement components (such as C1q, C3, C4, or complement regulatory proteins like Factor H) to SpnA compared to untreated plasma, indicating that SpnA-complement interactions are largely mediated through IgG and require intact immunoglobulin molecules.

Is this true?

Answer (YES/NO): NO